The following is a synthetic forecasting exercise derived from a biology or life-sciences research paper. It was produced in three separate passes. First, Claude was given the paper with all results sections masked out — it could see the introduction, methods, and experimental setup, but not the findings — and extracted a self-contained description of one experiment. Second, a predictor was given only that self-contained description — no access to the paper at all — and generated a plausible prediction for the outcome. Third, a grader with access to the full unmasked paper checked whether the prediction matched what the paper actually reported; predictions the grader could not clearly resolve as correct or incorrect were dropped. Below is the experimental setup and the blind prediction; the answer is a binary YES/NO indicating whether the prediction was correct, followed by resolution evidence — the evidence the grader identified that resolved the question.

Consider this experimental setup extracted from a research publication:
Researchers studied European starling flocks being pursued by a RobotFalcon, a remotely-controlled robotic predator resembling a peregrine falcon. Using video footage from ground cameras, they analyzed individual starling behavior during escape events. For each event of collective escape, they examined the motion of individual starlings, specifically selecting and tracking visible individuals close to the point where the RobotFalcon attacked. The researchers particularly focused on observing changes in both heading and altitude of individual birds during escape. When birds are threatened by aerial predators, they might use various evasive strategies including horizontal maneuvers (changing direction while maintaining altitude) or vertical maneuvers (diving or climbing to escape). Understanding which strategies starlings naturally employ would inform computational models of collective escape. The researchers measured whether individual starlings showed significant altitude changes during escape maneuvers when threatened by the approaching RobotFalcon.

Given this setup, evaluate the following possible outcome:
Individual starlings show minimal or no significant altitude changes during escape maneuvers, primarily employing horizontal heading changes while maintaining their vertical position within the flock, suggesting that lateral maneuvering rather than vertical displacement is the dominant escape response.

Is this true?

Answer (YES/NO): NO